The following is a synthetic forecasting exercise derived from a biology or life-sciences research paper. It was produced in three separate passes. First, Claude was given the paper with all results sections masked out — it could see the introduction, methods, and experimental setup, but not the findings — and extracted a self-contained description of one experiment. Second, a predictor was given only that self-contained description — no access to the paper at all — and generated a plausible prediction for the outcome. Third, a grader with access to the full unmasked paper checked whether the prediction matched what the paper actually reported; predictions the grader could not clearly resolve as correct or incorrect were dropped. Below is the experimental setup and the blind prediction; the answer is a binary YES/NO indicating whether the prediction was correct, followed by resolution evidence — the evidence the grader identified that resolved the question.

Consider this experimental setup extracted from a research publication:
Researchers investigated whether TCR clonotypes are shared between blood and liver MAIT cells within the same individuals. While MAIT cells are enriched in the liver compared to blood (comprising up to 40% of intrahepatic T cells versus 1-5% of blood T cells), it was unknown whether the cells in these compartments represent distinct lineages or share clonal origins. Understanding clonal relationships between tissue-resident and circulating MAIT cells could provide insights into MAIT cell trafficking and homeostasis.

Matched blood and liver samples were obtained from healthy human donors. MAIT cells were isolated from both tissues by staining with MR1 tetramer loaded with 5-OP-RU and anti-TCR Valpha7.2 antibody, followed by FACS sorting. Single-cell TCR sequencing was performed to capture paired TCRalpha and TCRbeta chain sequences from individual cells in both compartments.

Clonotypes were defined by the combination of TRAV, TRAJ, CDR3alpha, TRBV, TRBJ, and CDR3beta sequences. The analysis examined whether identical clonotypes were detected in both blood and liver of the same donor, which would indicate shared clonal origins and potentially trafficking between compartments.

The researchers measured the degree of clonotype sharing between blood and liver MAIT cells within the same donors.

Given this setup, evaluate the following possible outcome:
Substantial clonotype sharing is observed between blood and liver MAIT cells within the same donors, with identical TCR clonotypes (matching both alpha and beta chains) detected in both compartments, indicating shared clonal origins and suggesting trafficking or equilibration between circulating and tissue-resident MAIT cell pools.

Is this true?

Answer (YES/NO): YES